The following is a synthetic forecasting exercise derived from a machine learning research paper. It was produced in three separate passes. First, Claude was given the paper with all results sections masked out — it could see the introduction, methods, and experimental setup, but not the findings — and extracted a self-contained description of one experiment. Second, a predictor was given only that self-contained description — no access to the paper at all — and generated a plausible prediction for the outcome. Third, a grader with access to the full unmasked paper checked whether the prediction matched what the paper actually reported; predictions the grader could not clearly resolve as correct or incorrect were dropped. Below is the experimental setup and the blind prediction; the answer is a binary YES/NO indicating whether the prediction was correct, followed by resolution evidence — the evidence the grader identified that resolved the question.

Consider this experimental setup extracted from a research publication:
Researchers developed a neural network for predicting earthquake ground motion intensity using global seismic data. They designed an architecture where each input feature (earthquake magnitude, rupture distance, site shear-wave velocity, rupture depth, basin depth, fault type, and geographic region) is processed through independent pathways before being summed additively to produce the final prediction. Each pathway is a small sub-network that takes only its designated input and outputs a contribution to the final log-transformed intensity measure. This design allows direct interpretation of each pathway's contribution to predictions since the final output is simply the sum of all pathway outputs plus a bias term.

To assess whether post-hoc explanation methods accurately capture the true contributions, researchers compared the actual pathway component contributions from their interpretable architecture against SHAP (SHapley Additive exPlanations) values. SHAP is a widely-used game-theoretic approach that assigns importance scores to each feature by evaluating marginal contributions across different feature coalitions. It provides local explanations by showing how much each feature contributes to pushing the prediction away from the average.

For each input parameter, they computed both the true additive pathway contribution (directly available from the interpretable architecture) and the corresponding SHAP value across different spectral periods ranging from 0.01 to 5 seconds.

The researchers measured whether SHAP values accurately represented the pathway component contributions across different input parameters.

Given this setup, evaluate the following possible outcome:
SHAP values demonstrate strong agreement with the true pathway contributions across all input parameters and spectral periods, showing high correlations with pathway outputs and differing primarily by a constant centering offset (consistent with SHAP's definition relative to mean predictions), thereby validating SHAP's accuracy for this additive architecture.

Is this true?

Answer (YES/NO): NO